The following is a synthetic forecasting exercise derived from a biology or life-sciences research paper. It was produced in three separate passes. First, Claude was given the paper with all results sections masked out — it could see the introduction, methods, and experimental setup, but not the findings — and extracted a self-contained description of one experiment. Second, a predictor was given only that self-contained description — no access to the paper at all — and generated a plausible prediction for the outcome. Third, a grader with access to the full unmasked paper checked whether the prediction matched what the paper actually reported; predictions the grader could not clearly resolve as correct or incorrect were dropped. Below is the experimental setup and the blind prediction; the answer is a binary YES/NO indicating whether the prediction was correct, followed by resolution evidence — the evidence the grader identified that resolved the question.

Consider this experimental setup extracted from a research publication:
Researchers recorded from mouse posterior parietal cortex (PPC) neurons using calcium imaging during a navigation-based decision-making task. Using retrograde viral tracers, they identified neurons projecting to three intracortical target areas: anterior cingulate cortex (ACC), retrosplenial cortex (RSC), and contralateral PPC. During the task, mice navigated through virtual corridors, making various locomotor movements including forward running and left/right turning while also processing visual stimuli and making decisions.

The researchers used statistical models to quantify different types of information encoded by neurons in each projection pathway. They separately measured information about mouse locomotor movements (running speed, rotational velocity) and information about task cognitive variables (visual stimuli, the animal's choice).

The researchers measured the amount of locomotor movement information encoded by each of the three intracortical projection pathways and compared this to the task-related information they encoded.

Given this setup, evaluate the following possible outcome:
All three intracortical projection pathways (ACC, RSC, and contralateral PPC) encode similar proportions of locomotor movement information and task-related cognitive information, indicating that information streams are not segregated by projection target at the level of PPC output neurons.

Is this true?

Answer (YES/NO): NO